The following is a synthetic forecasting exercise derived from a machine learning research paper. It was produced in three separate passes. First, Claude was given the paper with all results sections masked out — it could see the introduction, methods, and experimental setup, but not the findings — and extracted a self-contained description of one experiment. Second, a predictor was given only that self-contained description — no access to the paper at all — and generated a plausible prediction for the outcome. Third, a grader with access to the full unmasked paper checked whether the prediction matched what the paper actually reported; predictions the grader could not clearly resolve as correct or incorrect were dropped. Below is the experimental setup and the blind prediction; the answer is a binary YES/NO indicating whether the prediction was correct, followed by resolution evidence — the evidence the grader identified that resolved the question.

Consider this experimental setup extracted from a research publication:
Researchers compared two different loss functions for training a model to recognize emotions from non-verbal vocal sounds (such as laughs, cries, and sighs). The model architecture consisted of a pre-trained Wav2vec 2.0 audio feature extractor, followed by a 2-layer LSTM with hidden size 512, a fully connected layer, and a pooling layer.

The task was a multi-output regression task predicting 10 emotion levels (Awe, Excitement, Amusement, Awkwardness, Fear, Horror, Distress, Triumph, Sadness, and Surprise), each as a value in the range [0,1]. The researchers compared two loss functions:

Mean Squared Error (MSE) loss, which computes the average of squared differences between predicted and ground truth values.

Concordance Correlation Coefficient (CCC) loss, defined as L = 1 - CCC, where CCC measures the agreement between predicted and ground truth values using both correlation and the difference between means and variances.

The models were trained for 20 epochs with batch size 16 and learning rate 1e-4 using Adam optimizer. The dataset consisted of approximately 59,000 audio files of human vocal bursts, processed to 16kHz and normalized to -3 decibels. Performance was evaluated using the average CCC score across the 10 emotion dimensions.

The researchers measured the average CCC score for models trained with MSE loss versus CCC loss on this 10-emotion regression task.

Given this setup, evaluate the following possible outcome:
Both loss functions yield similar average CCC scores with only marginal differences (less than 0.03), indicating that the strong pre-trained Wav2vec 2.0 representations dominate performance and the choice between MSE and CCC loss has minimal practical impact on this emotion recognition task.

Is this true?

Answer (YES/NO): NO